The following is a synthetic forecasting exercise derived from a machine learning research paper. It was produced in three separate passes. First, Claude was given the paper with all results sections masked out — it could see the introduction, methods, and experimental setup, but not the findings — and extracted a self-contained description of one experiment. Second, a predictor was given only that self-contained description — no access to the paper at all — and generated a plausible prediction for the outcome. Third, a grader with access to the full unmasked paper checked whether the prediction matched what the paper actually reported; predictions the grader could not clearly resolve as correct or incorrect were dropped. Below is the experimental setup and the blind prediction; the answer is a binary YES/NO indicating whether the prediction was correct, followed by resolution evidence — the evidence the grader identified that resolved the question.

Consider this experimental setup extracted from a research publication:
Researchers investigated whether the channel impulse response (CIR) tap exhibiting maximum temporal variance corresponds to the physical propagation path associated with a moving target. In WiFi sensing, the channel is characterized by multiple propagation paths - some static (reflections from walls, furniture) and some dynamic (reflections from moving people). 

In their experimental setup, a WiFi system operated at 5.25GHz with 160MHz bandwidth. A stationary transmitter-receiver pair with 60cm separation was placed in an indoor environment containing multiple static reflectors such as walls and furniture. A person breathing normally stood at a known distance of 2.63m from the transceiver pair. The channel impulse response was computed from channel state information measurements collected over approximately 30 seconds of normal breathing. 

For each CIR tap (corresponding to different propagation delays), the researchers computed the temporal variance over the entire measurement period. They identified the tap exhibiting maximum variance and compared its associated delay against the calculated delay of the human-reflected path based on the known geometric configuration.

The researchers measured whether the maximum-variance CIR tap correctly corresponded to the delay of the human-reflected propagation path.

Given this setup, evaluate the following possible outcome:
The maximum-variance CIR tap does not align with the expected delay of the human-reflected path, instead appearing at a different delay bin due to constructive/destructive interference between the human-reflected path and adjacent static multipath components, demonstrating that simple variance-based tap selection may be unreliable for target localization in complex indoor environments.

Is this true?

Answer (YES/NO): NO